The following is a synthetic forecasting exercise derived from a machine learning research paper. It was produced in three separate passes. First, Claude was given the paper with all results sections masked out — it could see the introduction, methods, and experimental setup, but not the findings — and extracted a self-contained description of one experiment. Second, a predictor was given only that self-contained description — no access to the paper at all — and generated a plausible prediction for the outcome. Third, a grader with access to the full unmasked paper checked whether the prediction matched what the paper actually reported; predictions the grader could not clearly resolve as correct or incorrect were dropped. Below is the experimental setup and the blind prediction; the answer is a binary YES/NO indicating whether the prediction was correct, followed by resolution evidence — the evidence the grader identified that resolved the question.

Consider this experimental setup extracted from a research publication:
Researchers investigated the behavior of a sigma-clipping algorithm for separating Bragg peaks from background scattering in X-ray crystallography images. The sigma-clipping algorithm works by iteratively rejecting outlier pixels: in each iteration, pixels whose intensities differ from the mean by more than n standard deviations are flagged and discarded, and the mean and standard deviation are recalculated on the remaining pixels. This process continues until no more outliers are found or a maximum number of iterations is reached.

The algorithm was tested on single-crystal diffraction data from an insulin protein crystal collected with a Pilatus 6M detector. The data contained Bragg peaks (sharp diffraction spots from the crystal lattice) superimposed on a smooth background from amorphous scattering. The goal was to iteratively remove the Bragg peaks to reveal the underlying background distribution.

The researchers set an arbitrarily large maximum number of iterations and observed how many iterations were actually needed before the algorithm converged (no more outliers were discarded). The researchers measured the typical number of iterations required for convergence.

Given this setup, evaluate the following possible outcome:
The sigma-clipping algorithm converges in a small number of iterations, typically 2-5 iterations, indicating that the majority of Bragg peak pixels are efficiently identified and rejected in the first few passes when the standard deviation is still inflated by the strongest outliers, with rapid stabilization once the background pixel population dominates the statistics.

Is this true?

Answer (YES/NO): YES